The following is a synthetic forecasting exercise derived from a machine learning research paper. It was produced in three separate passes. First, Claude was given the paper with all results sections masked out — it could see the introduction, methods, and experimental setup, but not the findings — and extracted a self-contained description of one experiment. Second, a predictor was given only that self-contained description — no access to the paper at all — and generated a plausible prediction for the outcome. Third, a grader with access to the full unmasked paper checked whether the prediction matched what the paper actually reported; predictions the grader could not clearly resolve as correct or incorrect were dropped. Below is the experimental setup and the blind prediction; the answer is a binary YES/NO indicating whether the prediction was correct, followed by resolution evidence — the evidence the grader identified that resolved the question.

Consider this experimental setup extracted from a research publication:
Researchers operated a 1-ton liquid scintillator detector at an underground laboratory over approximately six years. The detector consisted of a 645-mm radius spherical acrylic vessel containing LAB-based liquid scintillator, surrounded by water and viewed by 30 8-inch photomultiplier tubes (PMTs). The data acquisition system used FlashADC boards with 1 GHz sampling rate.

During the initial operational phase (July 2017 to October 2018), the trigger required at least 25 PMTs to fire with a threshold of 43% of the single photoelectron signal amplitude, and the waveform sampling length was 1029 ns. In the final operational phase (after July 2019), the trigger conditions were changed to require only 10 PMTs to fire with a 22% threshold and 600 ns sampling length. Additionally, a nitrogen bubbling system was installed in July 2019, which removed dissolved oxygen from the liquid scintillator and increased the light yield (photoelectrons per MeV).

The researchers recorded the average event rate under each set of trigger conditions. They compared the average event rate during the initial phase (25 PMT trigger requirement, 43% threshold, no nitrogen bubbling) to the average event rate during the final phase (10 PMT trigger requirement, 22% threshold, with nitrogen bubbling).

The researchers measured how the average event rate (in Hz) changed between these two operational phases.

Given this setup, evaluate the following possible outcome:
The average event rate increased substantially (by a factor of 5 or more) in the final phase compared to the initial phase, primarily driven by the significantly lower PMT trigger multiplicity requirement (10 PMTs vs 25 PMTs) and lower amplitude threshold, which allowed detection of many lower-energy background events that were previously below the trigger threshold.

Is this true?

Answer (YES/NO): YES